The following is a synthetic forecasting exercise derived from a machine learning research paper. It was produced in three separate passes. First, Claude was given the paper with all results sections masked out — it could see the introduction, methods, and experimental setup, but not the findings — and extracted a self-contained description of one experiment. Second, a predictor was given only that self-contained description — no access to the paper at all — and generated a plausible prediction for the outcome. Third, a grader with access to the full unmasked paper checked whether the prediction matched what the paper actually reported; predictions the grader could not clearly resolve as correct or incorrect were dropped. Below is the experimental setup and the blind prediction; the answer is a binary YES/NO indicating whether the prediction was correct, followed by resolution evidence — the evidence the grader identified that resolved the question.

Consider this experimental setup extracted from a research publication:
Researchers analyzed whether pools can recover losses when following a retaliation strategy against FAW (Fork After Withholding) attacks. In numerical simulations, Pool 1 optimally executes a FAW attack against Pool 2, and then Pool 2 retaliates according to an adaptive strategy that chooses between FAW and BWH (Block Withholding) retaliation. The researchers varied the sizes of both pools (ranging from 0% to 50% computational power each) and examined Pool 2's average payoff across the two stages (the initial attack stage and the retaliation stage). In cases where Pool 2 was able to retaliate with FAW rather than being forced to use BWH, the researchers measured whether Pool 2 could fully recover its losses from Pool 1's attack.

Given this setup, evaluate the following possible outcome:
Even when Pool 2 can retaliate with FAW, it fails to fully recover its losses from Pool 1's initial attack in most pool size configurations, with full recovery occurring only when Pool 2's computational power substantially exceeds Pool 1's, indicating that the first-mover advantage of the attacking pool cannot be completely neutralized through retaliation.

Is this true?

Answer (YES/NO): NO